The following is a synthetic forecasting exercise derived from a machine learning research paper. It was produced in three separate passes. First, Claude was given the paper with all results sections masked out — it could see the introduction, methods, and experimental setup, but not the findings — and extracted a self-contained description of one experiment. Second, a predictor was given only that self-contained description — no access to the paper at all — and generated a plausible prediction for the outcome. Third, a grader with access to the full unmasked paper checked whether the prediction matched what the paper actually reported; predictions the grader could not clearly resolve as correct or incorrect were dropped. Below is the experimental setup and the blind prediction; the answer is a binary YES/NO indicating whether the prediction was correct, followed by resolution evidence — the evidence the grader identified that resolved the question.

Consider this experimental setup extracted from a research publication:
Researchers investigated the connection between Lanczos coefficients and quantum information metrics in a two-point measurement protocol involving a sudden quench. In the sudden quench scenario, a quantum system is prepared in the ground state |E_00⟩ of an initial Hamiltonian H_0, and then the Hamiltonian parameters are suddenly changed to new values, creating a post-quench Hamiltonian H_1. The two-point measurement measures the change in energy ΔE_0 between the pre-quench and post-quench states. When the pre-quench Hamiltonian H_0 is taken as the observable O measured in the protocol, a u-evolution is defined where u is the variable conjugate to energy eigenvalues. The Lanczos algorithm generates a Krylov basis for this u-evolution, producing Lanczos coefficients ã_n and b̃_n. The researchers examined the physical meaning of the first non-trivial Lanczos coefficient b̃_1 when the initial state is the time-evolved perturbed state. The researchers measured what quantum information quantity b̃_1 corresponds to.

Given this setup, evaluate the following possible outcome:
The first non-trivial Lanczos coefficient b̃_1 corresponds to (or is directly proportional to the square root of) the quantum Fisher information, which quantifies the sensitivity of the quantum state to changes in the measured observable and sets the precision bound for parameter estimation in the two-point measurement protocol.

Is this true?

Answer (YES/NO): YES